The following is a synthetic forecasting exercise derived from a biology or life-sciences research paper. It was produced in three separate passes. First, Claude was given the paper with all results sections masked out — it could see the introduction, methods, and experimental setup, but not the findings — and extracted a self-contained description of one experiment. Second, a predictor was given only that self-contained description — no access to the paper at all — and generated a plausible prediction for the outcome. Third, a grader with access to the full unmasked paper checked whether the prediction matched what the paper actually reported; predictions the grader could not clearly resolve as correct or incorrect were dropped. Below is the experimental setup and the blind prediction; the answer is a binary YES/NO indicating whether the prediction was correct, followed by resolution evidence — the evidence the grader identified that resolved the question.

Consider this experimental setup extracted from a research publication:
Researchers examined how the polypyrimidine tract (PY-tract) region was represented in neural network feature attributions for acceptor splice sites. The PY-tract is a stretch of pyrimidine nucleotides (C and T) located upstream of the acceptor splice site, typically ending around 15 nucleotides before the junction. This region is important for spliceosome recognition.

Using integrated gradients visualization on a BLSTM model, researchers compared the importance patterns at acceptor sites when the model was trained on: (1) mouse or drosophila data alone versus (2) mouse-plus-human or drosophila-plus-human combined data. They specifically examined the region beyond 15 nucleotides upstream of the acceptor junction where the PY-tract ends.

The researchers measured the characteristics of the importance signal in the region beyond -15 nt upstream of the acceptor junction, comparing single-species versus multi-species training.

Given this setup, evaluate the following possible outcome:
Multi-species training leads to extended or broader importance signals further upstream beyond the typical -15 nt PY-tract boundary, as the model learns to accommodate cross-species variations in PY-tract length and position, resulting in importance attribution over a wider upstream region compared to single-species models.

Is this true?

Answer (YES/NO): NO